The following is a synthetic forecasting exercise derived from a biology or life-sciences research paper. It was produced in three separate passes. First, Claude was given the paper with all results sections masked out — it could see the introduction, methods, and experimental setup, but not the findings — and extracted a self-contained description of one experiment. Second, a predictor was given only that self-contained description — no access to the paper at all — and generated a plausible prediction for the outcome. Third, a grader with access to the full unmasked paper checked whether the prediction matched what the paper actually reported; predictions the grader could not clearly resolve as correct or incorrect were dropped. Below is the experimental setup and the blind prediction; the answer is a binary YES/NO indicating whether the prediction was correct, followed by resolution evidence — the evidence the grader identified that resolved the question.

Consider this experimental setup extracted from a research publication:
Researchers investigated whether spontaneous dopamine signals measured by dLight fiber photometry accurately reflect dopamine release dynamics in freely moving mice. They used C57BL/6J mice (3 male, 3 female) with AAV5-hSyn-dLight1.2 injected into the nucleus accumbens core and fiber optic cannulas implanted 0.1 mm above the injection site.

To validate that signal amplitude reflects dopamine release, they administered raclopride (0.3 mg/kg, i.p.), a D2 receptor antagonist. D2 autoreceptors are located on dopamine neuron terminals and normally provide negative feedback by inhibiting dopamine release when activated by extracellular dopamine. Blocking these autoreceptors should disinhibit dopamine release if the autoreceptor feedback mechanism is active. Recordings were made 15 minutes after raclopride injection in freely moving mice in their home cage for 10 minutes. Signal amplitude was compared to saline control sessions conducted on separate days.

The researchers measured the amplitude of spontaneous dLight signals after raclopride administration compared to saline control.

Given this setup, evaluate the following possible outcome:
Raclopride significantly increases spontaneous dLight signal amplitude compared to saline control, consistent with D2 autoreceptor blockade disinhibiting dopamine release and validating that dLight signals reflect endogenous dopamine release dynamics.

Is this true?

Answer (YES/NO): YES